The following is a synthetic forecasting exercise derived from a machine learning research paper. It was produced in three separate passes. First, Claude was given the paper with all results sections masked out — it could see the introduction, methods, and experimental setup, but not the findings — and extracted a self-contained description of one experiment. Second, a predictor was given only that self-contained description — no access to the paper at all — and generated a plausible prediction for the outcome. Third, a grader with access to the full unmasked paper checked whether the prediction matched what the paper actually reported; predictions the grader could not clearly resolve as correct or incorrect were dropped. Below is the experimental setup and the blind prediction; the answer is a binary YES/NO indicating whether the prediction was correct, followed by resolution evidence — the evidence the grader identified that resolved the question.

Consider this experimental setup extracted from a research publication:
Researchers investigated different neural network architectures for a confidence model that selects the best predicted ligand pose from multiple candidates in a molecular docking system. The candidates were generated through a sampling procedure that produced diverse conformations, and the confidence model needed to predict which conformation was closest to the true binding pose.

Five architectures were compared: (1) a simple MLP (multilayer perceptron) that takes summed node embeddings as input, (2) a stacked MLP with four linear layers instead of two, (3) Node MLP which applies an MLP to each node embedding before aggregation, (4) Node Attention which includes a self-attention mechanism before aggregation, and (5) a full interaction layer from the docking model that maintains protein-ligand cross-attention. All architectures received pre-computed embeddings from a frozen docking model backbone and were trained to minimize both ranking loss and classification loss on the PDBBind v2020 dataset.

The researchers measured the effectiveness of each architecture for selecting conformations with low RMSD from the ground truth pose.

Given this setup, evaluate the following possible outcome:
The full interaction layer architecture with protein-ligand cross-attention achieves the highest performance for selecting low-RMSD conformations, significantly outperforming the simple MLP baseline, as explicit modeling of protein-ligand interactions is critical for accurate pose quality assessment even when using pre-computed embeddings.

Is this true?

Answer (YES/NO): NO